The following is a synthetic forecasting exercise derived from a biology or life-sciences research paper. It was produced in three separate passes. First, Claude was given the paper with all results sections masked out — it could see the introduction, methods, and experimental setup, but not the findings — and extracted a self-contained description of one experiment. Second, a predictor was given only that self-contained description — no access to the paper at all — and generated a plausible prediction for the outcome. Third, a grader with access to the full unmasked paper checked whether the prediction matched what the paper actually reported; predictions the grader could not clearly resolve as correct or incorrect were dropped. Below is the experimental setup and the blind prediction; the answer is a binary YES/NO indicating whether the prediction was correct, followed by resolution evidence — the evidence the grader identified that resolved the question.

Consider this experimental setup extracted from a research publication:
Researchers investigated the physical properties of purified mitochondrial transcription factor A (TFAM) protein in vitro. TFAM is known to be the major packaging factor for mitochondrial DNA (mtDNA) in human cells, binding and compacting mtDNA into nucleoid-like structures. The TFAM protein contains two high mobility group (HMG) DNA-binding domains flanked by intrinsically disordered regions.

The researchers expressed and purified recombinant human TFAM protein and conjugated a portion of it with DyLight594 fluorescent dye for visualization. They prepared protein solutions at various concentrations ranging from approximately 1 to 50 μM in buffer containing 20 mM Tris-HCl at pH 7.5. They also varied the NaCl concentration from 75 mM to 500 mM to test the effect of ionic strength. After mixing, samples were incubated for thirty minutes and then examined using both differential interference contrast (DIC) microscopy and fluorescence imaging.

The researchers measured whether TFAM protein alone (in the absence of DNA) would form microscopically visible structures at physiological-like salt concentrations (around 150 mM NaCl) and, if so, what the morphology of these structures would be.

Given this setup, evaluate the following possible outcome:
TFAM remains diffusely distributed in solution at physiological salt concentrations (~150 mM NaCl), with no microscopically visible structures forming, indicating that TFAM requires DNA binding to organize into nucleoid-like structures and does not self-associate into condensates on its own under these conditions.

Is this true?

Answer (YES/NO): NO